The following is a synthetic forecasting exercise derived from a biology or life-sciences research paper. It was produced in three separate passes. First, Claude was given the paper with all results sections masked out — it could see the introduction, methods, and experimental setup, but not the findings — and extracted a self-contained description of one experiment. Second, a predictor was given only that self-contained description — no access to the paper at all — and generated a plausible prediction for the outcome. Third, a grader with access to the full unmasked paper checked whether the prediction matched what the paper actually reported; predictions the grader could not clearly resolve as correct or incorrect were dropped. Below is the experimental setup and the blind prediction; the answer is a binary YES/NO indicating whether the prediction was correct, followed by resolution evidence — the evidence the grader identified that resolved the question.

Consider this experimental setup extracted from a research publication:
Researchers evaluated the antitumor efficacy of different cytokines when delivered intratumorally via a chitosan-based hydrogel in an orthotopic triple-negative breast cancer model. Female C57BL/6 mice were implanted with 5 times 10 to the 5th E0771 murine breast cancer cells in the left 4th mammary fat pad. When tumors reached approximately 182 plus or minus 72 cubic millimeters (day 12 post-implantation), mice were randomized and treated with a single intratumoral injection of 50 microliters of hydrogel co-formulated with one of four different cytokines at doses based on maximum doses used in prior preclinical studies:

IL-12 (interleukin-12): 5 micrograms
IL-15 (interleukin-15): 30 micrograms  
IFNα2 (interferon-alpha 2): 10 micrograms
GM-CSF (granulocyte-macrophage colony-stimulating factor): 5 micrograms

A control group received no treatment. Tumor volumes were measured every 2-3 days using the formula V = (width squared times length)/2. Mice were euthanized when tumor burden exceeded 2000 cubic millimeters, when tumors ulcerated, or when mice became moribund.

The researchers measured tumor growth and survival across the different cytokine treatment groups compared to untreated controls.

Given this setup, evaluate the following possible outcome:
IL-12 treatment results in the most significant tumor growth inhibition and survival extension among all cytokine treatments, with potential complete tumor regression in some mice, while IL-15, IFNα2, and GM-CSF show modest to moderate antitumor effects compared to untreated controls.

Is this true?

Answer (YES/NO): NO